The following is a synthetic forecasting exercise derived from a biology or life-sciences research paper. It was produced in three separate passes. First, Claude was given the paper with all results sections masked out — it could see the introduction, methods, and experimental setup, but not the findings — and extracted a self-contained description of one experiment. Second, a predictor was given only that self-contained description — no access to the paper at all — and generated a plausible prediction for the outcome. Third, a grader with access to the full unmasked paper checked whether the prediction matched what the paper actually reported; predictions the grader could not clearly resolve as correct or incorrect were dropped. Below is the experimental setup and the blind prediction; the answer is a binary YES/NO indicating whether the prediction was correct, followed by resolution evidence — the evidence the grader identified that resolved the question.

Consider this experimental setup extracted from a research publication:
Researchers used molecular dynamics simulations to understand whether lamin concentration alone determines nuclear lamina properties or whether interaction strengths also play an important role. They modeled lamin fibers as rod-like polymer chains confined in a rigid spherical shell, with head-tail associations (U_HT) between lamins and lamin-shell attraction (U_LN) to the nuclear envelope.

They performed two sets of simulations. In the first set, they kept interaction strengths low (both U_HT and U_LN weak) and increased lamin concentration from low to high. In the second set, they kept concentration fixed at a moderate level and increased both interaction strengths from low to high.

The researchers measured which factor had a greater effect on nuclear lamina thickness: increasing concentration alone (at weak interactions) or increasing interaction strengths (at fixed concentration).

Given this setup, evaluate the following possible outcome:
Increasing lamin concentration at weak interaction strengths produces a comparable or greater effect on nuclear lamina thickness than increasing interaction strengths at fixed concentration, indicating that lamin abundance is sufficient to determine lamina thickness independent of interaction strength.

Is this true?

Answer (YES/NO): NO